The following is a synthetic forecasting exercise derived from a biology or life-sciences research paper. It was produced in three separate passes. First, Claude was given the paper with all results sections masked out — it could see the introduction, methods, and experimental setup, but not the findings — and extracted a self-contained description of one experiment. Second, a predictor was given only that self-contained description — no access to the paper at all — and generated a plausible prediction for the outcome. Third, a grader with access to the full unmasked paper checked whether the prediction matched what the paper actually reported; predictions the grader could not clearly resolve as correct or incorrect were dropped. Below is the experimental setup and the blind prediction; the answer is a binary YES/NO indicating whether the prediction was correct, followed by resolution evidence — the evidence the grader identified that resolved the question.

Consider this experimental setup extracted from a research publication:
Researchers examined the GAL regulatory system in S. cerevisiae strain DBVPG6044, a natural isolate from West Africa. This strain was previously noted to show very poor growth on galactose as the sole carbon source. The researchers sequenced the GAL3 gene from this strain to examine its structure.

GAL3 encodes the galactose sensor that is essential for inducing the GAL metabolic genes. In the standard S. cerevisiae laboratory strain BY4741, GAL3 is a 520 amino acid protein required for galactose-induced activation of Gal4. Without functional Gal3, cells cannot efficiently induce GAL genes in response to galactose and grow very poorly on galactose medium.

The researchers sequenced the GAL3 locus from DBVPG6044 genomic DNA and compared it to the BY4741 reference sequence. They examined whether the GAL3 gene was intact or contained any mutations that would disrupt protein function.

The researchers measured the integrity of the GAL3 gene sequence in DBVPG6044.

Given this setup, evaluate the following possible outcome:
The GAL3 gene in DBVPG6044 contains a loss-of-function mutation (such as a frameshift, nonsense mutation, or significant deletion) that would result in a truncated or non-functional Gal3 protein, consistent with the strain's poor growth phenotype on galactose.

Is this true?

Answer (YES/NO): YES